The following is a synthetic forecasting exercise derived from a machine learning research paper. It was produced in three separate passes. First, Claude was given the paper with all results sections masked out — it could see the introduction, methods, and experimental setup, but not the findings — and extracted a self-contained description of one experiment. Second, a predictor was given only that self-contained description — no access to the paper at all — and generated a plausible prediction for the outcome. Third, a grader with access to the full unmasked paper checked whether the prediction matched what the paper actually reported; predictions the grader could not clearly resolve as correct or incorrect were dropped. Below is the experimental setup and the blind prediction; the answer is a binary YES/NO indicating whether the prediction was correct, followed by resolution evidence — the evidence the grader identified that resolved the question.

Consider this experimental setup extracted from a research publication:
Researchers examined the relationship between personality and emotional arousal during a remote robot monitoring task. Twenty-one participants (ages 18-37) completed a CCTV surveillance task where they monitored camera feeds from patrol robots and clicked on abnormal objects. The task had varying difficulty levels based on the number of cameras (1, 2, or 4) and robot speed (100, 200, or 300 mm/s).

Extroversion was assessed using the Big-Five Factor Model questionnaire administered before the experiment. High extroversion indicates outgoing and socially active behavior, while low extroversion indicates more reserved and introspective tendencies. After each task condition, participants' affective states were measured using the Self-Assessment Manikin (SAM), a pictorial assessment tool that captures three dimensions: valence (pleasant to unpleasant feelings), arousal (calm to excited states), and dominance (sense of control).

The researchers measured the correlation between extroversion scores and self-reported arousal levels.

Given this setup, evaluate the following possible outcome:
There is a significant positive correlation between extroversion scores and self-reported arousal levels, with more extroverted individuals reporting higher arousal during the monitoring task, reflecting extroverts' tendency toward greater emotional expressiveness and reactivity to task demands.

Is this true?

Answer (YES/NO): YES